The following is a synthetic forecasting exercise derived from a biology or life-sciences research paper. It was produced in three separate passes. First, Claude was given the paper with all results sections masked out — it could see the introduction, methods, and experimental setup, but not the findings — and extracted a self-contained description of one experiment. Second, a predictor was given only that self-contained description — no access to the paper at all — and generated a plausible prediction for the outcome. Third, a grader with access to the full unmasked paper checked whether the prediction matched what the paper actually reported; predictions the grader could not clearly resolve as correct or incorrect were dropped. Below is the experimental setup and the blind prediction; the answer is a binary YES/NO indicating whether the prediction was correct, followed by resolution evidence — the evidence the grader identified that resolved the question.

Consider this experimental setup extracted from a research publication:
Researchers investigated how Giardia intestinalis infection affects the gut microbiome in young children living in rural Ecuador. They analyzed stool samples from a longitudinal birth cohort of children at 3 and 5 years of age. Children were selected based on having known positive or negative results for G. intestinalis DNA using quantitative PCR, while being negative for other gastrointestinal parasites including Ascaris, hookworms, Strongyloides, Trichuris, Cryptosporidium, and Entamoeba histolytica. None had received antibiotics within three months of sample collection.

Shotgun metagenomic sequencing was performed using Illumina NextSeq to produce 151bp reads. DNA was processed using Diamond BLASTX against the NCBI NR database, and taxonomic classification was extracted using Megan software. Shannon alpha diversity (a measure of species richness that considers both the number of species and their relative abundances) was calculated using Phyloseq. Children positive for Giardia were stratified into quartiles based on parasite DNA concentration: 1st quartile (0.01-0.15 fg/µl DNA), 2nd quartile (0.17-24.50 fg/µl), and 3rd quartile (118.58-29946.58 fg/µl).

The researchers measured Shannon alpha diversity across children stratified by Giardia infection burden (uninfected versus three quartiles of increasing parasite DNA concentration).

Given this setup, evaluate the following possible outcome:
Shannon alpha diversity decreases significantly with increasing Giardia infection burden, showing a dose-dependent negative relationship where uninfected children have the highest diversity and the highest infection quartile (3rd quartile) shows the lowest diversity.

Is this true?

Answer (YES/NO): NO